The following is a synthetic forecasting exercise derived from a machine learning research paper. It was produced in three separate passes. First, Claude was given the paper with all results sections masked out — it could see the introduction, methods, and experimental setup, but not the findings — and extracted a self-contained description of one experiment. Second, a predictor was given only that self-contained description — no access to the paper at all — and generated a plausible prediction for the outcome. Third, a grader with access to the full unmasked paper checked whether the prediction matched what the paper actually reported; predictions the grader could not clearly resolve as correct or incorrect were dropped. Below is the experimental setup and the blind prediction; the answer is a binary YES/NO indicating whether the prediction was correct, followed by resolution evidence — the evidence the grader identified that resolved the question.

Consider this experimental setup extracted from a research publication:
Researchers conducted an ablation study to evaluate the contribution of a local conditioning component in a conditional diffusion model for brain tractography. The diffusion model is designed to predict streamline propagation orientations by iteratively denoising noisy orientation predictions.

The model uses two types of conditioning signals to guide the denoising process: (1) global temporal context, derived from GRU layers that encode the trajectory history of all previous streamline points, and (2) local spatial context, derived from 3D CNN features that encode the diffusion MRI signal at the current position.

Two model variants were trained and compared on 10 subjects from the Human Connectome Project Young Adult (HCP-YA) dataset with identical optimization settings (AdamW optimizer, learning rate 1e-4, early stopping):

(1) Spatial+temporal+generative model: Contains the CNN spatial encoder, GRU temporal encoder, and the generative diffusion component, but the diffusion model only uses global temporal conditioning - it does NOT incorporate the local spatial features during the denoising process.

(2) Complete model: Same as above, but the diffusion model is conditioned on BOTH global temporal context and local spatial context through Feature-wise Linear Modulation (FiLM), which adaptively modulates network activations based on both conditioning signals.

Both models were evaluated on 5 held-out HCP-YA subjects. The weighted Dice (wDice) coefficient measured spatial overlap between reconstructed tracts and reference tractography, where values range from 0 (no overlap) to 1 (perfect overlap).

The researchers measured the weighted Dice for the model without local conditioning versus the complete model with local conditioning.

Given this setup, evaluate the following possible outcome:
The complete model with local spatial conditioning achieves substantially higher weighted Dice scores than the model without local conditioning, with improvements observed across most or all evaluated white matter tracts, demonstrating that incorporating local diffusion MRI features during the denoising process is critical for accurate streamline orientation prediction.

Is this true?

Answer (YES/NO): NO